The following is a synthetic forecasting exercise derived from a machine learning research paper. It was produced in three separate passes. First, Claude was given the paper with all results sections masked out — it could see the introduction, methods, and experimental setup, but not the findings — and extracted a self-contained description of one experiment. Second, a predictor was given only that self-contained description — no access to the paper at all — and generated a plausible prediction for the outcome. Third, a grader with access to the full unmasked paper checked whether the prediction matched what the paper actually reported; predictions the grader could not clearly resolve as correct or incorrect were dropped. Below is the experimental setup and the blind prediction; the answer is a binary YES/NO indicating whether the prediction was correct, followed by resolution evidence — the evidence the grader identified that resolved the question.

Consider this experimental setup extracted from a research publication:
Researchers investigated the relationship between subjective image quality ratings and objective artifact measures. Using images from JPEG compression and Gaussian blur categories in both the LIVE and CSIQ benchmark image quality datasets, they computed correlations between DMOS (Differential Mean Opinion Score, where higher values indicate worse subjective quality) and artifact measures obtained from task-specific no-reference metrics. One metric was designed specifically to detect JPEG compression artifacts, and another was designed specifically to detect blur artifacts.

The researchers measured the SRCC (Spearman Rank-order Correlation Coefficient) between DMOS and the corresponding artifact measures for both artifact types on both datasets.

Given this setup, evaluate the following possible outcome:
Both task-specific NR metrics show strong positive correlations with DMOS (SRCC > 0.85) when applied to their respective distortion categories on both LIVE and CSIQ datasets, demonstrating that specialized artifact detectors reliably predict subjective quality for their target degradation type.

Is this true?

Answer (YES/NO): YES